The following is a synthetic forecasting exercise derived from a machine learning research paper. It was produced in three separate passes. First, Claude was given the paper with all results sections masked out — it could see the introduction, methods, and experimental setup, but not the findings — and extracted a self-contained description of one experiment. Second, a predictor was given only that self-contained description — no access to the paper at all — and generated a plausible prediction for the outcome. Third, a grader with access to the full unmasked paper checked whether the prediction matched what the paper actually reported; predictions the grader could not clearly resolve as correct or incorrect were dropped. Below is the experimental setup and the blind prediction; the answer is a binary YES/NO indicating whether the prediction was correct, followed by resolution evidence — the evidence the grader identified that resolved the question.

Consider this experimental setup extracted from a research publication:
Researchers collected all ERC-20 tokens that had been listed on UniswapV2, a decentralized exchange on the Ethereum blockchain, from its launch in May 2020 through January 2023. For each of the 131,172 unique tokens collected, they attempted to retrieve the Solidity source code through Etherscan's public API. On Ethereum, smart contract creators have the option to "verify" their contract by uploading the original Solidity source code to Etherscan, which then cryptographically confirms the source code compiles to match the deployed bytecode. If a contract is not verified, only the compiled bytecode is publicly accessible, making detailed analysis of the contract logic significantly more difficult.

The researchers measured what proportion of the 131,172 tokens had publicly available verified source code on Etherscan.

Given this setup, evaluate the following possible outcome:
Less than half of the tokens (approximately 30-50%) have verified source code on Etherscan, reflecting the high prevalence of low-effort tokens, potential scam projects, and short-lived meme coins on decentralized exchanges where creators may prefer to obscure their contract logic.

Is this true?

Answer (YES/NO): NO